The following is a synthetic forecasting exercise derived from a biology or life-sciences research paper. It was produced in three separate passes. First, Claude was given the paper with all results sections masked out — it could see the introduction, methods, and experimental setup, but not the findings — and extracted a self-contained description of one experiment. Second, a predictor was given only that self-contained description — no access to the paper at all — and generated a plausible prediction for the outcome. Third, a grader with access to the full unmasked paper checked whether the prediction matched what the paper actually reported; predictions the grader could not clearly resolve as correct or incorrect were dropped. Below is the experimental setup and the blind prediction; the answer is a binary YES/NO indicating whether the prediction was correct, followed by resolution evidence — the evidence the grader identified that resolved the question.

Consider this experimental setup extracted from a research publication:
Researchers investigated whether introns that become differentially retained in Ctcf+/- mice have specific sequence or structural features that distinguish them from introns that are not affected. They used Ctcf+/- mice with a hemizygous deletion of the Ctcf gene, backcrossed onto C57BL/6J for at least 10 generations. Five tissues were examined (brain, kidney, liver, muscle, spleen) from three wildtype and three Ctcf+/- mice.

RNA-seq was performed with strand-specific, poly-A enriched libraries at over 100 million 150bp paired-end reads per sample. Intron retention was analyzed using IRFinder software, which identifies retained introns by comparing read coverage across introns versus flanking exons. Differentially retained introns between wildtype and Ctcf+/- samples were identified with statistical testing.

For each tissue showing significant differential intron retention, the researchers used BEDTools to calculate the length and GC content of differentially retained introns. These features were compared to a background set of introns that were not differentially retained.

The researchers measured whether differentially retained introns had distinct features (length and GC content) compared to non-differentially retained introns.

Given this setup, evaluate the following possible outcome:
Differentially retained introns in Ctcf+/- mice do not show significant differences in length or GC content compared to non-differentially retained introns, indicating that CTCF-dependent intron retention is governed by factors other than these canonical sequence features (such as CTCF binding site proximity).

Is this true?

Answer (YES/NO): NO